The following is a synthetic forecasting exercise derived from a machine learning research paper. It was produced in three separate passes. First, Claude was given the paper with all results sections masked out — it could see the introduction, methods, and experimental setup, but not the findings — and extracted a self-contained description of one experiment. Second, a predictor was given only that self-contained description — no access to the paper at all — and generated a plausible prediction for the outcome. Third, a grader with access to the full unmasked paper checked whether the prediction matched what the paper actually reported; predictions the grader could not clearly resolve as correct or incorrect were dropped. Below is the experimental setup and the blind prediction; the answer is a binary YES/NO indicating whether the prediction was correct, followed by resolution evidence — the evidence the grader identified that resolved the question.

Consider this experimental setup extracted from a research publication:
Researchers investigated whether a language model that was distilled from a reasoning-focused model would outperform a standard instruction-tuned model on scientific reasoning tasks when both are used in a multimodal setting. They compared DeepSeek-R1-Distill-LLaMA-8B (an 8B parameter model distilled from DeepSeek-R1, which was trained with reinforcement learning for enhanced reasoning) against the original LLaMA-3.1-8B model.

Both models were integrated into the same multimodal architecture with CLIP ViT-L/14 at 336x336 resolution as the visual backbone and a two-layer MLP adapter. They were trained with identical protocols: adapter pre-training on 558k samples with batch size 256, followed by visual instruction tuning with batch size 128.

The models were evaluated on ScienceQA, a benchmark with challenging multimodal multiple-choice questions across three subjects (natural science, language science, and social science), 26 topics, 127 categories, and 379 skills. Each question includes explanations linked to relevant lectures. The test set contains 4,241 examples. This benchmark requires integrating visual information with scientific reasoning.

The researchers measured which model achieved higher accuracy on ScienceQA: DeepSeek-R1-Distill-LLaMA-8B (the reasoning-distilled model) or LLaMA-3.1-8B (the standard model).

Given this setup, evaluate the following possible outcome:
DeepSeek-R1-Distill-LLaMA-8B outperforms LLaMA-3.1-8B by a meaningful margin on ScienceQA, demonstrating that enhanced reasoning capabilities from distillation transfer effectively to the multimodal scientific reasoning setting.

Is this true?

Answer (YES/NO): NO